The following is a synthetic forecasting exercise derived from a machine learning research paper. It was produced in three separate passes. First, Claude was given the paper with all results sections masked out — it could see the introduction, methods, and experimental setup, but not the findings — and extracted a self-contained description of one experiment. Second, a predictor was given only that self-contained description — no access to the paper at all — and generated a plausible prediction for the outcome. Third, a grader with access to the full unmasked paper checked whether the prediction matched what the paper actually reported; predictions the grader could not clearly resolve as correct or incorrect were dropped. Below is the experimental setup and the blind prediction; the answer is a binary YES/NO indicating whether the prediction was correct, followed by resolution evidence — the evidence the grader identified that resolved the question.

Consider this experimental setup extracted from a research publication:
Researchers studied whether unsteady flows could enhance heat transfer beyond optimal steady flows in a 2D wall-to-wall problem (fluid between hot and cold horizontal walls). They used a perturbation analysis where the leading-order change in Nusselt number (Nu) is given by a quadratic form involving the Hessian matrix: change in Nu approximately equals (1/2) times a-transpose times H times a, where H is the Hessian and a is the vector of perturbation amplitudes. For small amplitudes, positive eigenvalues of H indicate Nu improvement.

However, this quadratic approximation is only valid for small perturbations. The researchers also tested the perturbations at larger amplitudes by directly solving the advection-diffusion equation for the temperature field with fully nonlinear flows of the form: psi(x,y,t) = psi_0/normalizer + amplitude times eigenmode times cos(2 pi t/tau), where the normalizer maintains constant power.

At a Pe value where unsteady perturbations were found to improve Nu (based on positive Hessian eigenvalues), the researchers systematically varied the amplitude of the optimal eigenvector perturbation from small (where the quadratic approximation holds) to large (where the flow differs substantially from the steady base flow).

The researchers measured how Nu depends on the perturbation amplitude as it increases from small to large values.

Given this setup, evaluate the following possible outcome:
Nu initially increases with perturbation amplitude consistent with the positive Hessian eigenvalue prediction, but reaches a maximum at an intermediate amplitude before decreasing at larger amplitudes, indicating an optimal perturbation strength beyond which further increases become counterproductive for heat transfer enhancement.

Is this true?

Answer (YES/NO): YES